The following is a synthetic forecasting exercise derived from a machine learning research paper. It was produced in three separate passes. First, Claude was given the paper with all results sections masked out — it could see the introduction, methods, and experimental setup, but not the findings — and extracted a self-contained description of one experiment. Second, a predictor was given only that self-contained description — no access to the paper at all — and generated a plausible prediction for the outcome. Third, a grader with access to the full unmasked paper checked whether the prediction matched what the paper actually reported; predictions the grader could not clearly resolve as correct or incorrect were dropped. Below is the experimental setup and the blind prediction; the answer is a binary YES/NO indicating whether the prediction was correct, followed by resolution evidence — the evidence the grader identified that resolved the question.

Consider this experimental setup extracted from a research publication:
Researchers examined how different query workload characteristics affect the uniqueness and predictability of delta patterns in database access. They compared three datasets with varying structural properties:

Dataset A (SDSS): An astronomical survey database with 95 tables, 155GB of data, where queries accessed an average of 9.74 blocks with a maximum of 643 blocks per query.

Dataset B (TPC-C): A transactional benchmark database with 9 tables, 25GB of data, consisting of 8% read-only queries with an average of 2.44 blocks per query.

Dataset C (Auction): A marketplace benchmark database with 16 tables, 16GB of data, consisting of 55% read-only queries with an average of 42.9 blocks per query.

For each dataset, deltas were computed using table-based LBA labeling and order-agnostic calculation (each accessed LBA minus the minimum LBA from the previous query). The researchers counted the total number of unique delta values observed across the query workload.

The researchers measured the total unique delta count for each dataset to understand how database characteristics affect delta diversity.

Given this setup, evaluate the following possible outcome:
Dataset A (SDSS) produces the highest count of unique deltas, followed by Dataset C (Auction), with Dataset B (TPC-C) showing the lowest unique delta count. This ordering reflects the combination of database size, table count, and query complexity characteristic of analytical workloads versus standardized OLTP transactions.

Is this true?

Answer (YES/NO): NO